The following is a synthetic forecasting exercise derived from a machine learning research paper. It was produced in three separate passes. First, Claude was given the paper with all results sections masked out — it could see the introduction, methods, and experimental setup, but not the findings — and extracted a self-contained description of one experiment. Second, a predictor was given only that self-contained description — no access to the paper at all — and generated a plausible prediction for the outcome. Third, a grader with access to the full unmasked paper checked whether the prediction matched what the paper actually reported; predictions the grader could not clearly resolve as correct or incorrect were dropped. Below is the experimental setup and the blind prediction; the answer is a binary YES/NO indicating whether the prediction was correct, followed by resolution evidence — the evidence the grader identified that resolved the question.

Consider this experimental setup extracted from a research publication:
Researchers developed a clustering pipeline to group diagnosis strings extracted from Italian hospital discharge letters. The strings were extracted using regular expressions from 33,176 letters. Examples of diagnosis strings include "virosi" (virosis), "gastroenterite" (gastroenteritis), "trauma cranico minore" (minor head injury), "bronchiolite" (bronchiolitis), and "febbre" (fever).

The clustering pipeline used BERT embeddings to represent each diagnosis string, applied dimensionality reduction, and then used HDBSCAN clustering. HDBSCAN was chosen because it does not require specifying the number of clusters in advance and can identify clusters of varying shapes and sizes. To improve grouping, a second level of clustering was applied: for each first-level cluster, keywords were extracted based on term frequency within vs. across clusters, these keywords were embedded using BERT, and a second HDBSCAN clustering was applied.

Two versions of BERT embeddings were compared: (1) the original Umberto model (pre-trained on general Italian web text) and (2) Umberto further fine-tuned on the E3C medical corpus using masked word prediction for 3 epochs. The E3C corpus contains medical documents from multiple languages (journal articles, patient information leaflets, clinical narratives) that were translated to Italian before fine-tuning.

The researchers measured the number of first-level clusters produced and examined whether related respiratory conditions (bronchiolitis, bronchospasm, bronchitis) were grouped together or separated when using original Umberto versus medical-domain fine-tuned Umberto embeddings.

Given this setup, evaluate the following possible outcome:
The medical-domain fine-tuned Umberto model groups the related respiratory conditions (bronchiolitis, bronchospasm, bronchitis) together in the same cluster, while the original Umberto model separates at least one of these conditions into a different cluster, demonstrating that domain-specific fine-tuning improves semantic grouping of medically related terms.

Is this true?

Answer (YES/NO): NO